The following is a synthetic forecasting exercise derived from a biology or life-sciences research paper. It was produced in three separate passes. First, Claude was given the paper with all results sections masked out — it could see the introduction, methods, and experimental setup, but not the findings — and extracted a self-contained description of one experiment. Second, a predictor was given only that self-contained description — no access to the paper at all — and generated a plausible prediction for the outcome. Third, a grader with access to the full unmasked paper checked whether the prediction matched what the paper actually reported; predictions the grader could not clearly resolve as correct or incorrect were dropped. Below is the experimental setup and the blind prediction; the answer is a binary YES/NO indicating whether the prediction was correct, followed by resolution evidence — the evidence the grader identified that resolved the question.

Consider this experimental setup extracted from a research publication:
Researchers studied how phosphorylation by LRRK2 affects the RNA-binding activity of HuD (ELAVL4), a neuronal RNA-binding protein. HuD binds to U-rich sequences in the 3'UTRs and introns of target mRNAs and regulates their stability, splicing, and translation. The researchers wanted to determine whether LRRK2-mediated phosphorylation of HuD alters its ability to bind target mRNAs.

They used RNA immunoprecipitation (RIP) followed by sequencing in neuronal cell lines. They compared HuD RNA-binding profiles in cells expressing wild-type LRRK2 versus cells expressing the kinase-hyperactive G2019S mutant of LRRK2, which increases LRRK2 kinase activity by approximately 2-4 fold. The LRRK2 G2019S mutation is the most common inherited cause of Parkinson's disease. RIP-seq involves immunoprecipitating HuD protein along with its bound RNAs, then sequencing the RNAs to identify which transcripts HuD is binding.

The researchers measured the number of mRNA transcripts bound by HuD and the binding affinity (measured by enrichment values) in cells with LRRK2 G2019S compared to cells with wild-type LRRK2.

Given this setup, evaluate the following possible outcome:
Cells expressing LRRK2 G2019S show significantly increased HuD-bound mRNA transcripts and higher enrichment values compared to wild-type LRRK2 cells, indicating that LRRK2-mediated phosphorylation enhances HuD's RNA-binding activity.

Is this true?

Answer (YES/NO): YES